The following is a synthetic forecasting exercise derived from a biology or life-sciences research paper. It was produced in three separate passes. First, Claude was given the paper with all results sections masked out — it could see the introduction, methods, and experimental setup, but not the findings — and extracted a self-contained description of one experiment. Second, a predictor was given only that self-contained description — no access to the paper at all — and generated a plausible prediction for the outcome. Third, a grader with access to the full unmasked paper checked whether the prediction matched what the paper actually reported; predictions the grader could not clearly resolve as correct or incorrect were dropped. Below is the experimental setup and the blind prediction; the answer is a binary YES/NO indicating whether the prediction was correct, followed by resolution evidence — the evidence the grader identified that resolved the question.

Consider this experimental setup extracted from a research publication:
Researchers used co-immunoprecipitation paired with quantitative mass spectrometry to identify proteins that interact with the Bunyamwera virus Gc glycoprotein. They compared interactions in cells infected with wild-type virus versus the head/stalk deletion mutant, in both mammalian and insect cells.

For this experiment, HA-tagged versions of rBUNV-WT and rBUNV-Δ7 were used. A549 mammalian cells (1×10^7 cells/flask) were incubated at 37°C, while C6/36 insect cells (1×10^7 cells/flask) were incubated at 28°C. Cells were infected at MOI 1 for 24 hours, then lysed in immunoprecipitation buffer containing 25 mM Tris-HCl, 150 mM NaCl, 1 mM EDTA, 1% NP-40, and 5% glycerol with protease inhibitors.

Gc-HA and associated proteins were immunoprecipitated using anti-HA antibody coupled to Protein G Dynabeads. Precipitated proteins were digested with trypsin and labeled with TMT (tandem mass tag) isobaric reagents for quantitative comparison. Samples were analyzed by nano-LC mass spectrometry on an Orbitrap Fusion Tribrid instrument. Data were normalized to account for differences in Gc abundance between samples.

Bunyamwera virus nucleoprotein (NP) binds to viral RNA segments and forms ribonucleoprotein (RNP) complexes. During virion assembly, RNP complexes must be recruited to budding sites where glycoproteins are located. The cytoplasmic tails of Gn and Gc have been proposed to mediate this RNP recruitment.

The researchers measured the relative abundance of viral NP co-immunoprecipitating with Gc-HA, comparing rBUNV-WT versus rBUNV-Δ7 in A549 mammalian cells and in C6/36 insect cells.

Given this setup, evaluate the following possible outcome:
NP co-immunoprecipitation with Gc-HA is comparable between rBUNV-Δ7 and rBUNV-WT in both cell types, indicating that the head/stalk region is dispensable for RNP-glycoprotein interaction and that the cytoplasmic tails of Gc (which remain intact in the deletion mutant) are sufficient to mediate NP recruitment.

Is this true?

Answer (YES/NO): NO